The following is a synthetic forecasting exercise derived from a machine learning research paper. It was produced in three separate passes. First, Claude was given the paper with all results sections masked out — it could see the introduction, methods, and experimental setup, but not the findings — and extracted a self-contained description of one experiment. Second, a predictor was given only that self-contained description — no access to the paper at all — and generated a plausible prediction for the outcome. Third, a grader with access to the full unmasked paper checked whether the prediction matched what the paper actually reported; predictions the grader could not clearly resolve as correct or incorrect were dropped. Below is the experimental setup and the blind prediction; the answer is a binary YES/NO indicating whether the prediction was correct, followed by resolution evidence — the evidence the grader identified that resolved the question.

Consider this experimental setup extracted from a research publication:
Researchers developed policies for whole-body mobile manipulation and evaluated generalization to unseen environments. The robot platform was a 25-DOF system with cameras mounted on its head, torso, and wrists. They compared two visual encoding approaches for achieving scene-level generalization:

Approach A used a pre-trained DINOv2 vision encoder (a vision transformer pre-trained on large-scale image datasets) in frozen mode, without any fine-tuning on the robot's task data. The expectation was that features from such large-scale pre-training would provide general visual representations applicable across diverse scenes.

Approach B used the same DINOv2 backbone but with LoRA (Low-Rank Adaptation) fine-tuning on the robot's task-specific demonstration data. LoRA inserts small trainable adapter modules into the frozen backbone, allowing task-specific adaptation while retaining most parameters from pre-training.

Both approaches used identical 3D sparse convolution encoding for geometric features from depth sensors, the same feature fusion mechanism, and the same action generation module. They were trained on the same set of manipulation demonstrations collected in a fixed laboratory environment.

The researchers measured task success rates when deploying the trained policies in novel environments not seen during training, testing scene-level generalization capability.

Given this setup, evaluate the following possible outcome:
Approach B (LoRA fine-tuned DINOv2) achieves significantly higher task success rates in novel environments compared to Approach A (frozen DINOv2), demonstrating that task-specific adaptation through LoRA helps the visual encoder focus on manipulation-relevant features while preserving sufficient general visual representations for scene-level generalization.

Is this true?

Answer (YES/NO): YES